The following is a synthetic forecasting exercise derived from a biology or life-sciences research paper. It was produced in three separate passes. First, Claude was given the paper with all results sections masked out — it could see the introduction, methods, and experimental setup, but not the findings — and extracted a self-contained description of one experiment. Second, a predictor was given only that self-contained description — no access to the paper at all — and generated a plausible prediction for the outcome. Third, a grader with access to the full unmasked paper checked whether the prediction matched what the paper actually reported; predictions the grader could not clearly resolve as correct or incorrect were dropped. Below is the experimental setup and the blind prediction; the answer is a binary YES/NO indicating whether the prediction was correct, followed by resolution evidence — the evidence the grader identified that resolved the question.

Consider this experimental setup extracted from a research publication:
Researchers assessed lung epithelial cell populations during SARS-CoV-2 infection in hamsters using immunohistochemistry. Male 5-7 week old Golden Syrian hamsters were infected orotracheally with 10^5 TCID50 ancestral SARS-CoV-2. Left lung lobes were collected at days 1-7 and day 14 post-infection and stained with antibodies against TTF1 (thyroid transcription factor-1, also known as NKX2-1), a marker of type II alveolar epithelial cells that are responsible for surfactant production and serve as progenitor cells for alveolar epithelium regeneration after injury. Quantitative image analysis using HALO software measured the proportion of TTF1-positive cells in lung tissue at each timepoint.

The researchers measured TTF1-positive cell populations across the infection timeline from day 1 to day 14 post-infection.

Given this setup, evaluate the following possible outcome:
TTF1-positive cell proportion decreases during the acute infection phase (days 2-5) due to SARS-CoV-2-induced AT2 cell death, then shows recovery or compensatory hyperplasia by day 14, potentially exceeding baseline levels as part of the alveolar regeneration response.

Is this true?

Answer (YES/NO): NO